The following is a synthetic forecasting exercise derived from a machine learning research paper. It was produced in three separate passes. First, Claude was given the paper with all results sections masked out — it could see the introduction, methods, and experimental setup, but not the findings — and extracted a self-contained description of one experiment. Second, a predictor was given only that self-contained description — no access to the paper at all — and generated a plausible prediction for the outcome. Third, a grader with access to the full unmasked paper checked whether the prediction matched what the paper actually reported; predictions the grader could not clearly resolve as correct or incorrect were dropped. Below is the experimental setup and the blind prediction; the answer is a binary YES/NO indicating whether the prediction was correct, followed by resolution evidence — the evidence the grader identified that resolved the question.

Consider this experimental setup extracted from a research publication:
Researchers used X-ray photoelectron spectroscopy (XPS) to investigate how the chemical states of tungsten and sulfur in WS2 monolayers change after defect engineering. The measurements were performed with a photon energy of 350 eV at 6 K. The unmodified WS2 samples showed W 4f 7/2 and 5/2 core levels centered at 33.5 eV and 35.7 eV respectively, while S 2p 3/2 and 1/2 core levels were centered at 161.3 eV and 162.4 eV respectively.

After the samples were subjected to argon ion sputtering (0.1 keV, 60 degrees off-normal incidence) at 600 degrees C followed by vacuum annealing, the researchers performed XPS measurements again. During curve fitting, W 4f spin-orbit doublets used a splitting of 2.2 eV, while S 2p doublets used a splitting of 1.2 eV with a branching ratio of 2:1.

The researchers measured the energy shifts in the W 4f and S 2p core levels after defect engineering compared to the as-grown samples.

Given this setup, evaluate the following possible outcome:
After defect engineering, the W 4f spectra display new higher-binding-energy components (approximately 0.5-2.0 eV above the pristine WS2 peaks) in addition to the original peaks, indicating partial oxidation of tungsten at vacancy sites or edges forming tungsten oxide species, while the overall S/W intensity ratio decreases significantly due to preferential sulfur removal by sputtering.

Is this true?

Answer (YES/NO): NO